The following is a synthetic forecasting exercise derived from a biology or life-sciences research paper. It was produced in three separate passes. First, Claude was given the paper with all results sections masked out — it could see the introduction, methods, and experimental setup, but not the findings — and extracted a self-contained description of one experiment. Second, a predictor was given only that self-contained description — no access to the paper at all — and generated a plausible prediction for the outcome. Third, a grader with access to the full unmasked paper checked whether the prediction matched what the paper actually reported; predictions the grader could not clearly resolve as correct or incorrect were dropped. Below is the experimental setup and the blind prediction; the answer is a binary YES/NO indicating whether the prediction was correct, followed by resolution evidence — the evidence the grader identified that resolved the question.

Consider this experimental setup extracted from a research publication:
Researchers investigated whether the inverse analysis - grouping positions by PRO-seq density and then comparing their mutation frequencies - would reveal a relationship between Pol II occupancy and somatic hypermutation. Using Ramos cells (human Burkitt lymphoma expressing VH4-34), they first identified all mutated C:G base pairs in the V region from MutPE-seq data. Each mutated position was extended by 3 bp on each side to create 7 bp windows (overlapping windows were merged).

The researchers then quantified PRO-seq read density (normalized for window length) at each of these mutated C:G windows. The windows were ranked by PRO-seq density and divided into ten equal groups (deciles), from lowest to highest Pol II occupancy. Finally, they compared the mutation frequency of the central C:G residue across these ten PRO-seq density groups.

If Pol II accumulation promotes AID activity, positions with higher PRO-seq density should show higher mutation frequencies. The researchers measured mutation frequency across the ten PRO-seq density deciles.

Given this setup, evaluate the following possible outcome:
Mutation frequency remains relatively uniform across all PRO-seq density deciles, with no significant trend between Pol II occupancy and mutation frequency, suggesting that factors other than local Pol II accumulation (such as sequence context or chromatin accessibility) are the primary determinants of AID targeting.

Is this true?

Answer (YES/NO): YES